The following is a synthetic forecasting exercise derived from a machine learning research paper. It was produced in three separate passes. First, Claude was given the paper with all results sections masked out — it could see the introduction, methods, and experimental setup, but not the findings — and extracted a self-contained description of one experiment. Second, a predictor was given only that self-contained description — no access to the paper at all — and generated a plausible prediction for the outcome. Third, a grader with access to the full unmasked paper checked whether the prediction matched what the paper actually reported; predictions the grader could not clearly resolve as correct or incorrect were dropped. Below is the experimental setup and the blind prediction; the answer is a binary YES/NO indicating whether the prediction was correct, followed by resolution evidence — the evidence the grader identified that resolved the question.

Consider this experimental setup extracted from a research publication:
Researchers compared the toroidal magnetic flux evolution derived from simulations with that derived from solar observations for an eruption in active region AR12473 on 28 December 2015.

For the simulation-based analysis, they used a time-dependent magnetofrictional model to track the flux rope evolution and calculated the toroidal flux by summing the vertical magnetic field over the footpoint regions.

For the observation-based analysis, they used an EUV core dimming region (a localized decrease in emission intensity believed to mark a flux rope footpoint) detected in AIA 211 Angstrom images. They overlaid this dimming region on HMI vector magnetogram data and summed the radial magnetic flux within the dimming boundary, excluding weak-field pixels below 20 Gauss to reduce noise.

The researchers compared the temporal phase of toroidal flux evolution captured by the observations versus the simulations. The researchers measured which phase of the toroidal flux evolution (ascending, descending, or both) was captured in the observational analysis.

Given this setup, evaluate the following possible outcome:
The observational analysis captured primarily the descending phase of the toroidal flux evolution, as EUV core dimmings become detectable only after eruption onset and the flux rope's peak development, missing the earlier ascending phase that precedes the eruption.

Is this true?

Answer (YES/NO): YES